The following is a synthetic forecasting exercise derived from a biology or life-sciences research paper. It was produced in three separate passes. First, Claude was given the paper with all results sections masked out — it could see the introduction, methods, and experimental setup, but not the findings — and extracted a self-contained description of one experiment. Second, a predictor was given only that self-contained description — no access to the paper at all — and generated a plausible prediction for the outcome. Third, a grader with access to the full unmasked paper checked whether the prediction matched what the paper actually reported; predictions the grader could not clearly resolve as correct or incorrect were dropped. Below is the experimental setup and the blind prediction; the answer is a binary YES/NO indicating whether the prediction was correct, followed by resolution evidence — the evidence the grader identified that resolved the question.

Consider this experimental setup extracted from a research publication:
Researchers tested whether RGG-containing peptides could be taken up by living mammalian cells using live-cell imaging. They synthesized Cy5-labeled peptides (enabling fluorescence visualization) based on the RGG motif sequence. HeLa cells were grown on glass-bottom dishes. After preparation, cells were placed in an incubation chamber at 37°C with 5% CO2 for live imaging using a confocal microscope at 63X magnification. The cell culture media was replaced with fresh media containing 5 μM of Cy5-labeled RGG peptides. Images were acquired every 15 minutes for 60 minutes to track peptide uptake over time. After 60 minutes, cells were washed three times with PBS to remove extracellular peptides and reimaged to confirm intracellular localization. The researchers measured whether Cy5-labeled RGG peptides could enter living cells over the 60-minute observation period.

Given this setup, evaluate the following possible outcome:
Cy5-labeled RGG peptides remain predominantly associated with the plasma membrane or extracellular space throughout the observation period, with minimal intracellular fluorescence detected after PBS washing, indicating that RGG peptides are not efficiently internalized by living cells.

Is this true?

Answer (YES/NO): NO